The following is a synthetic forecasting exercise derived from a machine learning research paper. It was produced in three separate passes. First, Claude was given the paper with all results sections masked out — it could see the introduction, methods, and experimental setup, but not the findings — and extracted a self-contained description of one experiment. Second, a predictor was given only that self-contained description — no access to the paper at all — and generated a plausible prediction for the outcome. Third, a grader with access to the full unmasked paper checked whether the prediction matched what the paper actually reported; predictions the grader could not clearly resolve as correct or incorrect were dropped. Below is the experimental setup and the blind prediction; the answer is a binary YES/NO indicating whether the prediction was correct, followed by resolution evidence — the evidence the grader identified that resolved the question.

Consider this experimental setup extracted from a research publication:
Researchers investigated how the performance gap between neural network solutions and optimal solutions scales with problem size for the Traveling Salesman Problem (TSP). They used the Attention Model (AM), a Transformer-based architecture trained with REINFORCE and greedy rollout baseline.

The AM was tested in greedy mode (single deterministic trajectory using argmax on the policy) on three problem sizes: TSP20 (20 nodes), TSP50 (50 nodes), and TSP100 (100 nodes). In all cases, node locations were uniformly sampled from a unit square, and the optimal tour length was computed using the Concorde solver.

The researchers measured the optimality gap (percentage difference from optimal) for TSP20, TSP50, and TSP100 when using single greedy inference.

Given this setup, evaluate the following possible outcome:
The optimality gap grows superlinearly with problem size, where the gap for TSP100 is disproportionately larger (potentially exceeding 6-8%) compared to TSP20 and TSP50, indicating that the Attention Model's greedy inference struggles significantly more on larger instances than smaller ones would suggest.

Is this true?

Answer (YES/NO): NO